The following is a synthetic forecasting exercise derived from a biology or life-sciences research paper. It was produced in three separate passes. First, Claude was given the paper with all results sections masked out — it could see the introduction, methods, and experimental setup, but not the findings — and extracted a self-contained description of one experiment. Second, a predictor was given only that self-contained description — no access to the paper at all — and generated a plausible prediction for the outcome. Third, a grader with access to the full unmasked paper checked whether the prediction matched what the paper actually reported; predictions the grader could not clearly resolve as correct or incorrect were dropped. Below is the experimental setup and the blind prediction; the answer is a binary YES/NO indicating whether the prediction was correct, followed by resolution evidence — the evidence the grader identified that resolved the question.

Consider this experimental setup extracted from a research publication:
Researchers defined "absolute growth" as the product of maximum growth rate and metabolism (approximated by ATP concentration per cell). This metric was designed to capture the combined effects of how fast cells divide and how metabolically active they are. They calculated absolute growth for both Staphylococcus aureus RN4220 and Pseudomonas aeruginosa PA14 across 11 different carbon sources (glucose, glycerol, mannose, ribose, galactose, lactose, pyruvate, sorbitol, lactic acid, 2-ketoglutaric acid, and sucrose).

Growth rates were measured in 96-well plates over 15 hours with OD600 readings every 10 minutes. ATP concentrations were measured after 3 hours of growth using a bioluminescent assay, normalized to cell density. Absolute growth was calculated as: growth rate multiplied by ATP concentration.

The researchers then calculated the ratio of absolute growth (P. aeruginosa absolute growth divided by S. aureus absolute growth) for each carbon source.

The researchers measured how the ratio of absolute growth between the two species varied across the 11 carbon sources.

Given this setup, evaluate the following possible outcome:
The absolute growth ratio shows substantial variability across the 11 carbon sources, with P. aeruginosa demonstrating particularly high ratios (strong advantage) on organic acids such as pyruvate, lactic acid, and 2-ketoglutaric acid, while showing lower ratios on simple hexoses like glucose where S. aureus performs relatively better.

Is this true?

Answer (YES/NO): NO